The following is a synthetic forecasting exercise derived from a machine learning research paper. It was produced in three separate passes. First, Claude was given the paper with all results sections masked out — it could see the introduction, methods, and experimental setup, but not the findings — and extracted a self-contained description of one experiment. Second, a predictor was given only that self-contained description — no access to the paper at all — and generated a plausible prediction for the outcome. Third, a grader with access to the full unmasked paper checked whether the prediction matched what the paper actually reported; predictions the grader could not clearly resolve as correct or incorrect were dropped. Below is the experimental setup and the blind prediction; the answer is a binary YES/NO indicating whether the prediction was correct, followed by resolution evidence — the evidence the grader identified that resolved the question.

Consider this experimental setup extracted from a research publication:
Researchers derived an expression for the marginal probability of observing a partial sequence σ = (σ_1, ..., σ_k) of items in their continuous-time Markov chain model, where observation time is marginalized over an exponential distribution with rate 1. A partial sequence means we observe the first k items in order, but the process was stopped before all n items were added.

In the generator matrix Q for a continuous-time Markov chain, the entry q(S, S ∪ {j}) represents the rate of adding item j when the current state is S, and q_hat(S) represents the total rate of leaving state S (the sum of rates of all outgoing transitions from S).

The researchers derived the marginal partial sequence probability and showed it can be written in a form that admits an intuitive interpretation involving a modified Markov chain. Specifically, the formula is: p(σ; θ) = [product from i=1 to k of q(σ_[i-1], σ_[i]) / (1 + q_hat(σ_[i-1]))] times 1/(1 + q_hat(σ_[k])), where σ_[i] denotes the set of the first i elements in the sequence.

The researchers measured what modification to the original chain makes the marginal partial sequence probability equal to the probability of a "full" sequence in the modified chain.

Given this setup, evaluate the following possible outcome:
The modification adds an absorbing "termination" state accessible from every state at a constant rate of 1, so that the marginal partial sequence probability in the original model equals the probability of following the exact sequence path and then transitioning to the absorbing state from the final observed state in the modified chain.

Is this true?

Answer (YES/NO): YES